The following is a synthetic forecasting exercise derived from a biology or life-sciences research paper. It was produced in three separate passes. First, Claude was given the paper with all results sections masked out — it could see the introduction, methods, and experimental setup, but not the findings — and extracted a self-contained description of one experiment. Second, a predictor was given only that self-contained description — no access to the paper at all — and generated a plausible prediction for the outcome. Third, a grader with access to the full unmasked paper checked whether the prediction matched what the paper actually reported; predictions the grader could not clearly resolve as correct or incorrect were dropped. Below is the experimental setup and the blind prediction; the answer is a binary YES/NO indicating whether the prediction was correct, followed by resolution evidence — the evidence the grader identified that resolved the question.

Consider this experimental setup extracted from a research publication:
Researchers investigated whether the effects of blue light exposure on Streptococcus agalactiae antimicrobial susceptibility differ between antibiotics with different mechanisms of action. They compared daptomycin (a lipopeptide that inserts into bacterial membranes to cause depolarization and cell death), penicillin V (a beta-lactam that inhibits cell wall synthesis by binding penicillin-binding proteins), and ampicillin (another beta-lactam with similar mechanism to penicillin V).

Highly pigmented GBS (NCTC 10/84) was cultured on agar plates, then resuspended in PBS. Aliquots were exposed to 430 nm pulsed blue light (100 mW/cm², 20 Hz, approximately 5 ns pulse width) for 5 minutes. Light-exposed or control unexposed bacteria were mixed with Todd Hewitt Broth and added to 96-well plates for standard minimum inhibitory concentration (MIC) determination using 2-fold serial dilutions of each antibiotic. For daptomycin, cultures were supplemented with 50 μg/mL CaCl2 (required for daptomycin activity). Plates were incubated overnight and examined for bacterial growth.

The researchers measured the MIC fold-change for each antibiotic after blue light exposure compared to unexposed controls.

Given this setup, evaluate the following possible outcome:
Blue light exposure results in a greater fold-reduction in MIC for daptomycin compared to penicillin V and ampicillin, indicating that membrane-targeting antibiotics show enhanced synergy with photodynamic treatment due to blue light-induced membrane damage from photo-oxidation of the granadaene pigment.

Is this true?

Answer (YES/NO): YES